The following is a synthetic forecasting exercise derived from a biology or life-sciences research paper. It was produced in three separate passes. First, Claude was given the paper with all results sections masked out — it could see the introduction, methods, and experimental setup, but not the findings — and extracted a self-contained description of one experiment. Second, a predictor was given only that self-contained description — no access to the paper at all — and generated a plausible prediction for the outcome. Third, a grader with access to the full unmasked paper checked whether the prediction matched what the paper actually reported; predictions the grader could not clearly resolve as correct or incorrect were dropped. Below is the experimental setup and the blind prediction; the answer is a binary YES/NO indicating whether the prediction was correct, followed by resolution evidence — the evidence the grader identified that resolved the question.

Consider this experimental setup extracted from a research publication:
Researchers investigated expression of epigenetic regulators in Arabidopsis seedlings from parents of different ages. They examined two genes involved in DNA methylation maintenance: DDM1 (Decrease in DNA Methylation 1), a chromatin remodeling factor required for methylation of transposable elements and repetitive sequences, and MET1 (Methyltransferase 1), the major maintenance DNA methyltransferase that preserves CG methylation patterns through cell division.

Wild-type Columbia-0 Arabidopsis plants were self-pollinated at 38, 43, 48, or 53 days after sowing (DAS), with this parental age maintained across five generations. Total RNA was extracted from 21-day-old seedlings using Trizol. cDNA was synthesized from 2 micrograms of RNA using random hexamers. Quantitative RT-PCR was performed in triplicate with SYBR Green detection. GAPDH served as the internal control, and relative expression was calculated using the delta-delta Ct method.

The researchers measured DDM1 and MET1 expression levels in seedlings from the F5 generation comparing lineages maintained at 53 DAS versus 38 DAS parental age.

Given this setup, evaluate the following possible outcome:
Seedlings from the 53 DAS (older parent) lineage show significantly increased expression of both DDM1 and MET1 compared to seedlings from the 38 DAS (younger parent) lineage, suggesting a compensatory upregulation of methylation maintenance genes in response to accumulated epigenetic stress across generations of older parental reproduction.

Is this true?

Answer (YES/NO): NO